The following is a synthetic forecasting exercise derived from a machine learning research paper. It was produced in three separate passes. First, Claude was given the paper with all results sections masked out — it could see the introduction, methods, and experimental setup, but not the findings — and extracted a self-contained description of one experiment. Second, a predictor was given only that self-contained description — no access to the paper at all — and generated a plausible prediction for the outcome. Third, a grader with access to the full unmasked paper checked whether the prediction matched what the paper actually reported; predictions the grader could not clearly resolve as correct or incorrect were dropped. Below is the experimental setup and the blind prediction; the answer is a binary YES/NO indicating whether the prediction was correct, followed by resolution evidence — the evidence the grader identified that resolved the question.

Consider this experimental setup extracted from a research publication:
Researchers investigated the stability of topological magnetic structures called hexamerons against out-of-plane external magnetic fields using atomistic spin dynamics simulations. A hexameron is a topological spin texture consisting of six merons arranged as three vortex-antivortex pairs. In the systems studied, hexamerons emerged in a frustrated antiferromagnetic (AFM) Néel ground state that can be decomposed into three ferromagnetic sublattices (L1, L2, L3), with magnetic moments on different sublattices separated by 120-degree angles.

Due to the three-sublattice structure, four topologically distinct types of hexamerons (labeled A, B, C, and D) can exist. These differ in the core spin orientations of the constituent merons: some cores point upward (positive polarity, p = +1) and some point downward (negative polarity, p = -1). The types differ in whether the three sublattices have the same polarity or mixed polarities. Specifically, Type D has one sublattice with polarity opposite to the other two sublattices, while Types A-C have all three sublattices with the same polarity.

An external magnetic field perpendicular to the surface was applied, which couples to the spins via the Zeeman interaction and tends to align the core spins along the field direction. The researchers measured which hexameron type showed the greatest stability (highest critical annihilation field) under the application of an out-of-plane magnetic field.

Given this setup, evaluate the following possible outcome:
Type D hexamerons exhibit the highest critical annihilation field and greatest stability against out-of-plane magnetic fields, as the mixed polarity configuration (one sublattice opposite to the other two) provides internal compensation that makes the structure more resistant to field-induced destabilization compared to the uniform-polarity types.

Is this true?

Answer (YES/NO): NO